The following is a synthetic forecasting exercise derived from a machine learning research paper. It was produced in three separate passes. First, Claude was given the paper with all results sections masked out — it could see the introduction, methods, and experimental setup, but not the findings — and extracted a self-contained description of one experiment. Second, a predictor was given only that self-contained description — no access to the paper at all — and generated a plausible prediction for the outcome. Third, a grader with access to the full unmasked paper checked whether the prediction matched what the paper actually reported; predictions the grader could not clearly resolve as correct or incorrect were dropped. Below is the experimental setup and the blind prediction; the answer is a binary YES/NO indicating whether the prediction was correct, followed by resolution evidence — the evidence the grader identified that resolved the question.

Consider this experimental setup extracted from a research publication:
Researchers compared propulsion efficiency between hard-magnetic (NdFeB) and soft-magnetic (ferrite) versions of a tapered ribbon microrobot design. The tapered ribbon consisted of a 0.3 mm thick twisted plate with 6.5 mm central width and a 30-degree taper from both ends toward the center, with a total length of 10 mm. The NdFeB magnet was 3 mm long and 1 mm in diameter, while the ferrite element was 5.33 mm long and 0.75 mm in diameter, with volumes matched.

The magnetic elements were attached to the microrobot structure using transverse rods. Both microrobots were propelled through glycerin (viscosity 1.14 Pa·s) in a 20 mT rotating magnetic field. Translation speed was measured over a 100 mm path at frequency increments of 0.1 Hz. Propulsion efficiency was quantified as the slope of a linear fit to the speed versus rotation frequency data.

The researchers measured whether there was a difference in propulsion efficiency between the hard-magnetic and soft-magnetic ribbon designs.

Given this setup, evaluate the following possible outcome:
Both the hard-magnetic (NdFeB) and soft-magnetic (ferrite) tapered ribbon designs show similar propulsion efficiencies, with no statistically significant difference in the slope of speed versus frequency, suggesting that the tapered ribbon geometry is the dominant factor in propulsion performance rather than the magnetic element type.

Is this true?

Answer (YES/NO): NO